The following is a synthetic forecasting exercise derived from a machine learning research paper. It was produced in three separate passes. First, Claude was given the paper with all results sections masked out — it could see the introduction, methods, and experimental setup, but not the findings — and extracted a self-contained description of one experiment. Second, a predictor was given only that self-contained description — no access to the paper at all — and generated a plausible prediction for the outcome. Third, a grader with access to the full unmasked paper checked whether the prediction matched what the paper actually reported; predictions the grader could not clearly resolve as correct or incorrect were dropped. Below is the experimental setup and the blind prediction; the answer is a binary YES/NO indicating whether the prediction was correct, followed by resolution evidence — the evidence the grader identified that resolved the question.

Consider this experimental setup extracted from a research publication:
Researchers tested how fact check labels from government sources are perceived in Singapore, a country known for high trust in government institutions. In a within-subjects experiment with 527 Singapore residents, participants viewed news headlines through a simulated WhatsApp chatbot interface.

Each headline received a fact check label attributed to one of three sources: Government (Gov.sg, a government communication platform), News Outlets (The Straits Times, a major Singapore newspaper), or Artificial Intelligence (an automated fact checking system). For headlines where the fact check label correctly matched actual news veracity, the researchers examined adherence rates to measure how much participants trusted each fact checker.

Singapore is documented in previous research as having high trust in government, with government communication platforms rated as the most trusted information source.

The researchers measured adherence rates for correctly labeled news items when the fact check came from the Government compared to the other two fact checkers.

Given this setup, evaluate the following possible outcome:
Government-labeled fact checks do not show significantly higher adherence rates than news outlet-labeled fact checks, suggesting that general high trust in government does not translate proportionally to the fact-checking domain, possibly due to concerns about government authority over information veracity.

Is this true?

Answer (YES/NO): YES